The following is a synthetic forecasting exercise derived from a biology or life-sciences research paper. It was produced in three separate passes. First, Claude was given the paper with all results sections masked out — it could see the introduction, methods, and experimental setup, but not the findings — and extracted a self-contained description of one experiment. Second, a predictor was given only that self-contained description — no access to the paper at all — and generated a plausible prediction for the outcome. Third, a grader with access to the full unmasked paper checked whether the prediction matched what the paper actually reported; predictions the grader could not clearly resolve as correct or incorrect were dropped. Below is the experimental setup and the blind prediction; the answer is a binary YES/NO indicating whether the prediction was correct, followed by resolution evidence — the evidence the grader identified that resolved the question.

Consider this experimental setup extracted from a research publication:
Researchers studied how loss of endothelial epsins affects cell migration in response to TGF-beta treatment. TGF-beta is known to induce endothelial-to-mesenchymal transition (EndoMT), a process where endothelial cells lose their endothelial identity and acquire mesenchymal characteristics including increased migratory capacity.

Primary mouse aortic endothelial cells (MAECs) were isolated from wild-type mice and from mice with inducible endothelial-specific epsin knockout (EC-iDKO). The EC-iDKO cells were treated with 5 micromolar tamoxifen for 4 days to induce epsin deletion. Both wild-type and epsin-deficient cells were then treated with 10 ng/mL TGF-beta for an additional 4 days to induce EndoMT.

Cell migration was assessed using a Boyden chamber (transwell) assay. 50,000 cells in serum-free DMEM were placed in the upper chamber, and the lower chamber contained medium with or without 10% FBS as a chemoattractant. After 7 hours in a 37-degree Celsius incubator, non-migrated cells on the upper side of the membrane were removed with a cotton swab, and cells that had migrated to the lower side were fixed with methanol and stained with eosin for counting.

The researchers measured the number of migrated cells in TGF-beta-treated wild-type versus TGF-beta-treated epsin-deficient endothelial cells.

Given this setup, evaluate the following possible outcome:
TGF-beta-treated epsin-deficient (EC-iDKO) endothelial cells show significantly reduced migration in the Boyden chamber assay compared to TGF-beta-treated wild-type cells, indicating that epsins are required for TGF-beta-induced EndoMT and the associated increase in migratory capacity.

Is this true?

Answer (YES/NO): YES